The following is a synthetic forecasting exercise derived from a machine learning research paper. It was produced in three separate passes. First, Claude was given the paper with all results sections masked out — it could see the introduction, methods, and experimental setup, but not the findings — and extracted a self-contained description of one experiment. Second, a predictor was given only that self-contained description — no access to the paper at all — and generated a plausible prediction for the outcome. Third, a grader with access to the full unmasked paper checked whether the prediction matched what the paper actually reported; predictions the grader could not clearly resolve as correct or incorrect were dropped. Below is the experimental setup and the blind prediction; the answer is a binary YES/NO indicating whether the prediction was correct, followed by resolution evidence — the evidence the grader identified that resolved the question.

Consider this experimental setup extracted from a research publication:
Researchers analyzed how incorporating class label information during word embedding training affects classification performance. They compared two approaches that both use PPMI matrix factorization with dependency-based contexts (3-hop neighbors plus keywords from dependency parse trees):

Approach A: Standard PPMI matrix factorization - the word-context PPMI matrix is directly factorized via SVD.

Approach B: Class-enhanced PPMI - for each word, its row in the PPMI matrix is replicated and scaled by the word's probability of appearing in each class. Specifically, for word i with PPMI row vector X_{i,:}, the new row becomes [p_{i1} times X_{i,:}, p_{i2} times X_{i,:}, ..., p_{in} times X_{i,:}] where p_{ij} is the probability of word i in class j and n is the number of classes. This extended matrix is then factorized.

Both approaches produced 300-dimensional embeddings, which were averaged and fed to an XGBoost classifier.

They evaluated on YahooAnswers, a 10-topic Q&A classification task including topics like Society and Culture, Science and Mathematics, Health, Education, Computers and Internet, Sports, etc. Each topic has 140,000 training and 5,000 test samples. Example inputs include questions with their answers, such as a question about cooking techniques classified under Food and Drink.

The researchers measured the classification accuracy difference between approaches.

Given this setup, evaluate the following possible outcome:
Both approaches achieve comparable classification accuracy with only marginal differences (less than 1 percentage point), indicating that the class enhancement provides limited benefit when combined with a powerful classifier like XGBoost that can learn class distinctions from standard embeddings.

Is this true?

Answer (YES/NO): NO